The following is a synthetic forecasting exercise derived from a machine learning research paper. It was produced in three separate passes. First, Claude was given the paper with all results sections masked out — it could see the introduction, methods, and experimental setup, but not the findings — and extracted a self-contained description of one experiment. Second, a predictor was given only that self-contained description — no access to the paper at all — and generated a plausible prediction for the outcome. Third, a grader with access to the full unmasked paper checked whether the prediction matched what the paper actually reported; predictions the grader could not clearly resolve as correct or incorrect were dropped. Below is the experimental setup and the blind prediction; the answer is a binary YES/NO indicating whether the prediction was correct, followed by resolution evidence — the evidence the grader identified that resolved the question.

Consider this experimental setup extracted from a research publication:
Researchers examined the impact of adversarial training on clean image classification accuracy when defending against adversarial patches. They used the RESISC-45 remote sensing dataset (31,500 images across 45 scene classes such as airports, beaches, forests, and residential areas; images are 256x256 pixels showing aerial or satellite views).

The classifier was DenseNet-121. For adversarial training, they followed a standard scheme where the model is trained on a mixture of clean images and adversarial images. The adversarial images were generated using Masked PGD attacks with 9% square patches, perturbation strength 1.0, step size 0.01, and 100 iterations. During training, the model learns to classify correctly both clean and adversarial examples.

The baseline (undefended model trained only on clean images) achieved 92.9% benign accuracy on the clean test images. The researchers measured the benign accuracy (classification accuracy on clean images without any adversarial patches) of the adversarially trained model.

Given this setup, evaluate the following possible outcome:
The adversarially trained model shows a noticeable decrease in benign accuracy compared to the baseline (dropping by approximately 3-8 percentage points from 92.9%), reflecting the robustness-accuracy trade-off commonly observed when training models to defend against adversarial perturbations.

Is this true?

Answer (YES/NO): NO